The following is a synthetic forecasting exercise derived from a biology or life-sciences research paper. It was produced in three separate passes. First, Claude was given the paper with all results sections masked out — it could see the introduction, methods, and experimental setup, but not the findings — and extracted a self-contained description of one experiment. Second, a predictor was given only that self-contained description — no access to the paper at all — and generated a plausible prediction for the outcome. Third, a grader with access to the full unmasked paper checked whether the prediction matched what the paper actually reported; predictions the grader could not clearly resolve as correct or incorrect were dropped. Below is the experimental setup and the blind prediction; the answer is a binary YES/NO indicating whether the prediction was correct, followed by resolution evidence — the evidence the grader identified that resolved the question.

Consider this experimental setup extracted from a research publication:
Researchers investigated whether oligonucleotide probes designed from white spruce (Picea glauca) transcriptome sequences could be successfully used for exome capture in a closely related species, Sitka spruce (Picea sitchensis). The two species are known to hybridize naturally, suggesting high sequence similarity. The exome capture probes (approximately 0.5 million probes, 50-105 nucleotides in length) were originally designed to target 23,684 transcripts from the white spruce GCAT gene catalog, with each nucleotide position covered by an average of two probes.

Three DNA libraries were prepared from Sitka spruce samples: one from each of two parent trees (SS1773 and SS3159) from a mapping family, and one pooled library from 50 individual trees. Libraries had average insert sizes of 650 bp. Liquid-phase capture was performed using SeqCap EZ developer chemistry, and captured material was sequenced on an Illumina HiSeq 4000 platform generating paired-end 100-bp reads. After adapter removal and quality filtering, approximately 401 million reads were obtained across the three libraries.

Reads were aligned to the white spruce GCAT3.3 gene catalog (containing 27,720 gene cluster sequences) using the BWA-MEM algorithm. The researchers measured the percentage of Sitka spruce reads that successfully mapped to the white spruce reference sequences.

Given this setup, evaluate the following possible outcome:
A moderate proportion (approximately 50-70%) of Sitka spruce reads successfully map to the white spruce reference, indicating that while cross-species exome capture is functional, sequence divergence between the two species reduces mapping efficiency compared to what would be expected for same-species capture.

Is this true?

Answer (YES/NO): NO